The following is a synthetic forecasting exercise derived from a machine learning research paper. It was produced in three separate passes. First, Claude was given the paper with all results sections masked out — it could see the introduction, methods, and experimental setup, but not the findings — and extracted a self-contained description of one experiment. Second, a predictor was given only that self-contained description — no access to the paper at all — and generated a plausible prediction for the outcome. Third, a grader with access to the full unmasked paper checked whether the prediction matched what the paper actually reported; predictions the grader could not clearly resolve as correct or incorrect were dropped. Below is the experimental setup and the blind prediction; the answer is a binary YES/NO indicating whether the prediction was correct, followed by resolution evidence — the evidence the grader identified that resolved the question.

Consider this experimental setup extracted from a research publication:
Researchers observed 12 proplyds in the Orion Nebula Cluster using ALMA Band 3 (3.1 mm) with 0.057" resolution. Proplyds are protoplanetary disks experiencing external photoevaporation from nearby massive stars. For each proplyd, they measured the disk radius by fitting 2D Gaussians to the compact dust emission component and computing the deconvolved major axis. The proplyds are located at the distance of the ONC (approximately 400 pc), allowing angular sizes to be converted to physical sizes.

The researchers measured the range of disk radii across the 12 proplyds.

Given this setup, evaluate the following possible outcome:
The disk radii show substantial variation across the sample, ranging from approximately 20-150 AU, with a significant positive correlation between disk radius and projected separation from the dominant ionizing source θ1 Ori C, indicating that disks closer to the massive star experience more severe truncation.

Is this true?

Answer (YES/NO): NO